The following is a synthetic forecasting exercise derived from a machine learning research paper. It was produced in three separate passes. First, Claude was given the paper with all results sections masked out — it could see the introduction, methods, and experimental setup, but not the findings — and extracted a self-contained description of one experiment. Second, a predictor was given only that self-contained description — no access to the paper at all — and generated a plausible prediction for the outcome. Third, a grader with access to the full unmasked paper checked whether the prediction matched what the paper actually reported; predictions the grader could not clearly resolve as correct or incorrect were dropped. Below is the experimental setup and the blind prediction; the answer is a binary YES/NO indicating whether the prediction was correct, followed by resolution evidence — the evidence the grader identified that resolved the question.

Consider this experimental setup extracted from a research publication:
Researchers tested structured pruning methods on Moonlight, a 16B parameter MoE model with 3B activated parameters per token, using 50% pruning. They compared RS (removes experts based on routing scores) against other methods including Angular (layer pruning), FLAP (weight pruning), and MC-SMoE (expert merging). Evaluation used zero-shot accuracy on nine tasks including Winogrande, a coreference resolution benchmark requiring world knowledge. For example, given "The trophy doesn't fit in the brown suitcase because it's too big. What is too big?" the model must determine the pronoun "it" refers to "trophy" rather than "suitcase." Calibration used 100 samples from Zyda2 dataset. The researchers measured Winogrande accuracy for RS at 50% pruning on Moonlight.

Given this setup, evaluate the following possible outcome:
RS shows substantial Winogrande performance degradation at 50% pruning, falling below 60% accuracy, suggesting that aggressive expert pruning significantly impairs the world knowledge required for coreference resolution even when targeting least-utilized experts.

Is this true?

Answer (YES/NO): NO